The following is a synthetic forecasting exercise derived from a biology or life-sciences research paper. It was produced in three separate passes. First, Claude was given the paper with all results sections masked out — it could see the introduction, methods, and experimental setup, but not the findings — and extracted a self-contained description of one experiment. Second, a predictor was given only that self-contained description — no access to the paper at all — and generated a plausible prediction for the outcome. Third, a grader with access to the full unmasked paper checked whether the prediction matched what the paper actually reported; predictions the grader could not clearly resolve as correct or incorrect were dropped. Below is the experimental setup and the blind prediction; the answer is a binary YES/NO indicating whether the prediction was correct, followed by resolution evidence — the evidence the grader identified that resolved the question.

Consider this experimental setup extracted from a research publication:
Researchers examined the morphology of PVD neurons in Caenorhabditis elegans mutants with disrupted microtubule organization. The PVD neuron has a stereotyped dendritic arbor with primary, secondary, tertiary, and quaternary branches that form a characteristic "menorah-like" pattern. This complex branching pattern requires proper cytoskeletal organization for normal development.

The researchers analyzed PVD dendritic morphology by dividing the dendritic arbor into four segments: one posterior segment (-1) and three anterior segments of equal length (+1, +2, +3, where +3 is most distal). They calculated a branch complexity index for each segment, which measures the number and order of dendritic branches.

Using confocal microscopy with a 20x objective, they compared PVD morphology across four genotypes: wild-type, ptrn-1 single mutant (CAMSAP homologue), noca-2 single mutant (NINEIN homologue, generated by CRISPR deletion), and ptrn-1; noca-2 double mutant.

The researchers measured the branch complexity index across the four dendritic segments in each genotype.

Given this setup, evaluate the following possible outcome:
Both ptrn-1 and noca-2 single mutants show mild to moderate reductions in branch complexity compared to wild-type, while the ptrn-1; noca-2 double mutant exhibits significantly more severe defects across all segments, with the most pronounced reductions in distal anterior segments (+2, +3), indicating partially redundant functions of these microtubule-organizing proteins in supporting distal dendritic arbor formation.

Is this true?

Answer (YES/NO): NO